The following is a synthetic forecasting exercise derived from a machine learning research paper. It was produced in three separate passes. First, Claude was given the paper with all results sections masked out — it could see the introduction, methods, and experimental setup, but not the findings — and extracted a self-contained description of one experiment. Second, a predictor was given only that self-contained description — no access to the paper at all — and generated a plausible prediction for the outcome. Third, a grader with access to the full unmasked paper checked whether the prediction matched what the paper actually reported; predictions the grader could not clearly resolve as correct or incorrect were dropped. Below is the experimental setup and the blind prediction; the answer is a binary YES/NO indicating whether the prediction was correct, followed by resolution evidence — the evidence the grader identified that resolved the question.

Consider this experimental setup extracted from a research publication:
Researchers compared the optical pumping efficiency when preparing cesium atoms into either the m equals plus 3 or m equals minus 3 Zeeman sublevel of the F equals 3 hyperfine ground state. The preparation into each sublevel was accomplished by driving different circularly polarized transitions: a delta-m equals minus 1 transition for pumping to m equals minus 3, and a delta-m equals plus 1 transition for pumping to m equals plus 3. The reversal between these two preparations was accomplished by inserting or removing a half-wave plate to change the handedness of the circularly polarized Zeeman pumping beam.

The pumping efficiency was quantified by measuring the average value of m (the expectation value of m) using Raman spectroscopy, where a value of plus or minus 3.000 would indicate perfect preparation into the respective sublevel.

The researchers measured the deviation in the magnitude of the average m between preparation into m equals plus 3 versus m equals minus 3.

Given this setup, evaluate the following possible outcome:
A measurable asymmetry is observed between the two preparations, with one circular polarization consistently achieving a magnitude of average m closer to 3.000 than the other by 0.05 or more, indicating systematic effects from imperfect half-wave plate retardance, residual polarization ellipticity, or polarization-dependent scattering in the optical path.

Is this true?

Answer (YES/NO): NO